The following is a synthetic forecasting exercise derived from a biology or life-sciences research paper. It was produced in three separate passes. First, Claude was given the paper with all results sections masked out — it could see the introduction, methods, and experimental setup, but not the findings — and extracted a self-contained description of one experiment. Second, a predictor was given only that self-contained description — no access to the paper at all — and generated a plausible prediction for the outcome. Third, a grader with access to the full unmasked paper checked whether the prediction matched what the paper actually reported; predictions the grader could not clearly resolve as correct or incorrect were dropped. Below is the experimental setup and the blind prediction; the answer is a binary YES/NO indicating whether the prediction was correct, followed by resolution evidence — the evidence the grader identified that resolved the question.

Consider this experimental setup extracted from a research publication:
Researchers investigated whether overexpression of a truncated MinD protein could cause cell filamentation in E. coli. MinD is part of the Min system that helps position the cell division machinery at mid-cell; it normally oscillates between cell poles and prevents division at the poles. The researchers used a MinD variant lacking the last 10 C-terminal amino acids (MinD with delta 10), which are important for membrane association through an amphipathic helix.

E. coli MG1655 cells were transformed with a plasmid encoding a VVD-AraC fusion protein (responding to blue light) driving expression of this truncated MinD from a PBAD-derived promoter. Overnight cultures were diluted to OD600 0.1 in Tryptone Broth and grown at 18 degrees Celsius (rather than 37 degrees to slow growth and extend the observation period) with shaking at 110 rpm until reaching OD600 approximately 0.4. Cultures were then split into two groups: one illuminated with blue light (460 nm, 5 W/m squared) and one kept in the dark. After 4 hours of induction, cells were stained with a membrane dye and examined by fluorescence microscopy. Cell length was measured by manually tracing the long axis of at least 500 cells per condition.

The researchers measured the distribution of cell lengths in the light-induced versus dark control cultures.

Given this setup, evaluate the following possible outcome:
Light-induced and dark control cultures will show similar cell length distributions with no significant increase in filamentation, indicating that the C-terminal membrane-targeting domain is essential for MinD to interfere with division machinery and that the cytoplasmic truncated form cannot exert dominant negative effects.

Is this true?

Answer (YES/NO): NO